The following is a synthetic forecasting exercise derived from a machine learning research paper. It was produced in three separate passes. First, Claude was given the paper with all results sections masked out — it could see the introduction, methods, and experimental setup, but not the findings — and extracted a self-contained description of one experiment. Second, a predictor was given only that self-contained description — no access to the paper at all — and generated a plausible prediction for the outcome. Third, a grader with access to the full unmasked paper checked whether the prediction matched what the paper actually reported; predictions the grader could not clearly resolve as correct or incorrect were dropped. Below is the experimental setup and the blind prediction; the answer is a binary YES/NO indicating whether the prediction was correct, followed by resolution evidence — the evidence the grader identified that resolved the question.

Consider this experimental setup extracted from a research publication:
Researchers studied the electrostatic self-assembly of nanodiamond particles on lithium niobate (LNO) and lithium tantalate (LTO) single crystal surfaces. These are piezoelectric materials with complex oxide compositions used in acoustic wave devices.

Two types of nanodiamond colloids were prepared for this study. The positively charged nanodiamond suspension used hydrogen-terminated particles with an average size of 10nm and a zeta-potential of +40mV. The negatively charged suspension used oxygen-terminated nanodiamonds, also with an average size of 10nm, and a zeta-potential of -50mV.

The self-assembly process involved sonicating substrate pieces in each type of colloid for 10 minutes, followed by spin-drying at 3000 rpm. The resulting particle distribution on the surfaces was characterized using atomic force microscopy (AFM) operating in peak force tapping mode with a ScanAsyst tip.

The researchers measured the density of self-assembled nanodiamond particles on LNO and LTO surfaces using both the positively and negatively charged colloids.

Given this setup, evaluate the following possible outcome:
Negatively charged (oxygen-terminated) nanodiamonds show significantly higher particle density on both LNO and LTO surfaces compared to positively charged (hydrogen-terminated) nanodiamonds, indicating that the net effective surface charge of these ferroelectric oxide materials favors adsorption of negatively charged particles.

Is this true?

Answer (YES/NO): NO